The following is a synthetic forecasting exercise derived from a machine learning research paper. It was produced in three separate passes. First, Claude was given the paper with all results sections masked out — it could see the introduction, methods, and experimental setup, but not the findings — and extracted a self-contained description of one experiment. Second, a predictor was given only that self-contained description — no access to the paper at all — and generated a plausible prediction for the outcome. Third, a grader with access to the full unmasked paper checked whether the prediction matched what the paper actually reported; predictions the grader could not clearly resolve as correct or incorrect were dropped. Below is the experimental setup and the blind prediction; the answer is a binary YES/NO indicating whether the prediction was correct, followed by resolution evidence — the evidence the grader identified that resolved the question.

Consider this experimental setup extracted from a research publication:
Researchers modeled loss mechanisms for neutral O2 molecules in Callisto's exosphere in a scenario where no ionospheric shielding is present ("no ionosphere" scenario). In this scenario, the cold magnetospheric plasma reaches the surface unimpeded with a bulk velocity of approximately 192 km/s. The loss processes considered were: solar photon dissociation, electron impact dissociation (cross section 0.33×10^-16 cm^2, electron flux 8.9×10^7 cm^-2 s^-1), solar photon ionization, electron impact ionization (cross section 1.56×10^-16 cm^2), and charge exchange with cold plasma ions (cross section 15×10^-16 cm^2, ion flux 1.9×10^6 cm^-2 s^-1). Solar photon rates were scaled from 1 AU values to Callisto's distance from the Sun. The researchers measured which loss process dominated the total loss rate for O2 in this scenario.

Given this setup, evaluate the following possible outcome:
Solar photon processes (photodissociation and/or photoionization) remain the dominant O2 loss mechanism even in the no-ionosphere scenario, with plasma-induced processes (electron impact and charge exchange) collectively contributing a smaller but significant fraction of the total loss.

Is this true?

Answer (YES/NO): YES